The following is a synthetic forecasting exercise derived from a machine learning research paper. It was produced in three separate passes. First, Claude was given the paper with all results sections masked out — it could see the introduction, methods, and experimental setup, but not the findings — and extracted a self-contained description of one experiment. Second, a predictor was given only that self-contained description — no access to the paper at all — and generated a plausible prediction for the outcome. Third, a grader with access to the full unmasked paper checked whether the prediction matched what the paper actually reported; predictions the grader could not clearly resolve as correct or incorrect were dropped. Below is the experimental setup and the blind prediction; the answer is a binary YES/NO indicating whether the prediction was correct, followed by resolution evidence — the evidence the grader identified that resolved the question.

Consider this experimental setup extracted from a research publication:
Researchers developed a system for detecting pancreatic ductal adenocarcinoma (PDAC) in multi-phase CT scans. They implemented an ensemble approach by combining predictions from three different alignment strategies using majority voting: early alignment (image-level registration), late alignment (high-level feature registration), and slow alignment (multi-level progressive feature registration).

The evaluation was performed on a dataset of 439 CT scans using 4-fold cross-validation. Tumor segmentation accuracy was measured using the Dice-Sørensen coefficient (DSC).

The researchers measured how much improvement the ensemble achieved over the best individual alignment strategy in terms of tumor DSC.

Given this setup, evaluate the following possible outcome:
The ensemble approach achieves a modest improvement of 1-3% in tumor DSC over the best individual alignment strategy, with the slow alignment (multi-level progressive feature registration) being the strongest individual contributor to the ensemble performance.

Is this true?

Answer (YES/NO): NO